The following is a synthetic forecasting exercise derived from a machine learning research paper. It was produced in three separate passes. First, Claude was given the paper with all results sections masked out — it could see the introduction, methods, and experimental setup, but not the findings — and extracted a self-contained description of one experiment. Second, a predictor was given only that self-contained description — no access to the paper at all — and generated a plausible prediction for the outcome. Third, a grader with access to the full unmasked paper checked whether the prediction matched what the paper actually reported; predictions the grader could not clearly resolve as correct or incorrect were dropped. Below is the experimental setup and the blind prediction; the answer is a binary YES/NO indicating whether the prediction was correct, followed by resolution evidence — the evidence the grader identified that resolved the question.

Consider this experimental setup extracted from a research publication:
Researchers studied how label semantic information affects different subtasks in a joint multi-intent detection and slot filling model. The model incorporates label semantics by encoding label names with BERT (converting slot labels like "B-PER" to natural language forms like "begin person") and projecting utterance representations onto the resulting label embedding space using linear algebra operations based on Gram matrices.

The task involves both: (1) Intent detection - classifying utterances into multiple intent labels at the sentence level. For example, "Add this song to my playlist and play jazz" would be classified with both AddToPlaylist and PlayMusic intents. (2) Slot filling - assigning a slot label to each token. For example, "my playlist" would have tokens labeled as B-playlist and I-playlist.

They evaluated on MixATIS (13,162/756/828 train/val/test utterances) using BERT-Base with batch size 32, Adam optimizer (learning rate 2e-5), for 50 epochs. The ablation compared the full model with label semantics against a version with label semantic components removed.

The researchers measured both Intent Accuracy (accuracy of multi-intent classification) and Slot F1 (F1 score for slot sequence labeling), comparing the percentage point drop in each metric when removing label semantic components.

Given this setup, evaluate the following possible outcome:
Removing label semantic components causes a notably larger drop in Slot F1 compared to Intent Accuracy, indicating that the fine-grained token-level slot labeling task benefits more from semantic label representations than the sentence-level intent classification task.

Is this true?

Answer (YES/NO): NO